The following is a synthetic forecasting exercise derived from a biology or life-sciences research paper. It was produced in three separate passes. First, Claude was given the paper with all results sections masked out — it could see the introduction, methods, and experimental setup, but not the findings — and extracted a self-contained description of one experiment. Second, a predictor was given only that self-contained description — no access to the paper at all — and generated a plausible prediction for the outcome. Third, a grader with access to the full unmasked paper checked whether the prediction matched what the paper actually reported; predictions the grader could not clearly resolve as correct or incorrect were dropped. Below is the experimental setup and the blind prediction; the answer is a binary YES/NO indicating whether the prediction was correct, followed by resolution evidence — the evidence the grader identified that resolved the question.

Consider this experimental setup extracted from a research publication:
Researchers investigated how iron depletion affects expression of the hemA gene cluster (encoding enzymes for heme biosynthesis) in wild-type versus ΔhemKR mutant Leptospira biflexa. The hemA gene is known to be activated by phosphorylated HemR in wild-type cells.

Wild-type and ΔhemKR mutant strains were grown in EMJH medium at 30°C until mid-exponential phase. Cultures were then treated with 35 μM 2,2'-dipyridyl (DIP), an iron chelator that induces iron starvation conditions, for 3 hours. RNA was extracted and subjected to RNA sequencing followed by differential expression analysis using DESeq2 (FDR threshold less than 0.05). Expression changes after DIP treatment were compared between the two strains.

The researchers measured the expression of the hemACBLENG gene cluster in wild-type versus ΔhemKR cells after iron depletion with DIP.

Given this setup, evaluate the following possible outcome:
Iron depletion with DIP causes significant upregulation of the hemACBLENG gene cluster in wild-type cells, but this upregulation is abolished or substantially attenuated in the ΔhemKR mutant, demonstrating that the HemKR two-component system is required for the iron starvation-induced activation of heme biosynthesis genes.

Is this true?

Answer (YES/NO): NO